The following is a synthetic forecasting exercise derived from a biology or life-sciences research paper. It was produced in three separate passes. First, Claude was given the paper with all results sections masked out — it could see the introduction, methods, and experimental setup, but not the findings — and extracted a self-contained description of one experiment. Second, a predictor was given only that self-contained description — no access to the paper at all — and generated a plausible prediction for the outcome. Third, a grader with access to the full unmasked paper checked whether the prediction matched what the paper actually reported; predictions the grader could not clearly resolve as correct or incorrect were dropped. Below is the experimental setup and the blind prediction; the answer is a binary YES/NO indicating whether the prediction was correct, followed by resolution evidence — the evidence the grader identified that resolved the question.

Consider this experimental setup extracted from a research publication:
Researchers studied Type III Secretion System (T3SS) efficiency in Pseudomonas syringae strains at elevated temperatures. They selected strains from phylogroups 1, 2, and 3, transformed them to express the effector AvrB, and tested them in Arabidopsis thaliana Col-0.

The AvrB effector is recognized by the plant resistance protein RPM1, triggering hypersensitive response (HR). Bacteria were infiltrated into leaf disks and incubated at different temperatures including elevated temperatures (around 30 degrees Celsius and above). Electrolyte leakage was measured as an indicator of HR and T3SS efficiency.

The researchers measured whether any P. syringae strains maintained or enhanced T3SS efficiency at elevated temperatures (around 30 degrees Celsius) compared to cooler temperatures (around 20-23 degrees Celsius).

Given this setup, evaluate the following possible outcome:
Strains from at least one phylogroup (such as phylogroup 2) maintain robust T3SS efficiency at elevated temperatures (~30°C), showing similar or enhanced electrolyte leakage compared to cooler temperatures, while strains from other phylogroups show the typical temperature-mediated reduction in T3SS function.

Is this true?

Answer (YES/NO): YES